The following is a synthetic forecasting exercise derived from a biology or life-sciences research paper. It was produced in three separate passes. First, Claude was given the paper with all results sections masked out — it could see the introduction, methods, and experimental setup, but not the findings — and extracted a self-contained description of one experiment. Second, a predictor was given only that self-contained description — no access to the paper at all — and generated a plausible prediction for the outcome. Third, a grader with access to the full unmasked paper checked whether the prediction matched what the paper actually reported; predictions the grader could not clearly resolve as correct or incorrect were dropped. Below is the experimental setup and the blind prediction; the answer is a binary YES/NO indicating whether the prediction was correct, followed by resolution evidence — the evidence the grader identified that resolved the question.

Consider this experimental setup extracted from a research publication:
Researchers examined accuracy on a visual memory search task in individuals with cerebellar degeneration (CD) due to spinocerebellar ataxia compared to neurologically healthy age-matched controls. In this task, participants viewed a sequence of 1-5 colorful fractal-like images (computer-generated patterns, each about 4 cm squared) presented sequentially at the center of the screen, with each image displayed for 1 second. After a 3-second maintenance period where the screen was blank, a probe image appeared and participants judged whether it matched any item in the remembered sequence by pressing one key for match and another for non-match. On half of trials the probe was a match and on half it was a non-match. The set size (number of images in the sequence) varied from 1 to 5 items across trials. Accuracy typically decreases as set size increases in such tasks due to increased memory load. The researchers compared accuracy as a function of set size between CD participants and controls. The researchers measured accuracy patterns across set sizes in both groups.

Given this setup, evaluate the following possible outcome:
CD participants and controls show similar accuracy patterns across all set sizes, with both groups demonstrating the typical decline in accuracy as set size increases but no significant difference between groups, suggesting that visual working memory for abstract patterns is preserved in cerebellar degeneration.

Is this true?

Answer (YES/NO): NO